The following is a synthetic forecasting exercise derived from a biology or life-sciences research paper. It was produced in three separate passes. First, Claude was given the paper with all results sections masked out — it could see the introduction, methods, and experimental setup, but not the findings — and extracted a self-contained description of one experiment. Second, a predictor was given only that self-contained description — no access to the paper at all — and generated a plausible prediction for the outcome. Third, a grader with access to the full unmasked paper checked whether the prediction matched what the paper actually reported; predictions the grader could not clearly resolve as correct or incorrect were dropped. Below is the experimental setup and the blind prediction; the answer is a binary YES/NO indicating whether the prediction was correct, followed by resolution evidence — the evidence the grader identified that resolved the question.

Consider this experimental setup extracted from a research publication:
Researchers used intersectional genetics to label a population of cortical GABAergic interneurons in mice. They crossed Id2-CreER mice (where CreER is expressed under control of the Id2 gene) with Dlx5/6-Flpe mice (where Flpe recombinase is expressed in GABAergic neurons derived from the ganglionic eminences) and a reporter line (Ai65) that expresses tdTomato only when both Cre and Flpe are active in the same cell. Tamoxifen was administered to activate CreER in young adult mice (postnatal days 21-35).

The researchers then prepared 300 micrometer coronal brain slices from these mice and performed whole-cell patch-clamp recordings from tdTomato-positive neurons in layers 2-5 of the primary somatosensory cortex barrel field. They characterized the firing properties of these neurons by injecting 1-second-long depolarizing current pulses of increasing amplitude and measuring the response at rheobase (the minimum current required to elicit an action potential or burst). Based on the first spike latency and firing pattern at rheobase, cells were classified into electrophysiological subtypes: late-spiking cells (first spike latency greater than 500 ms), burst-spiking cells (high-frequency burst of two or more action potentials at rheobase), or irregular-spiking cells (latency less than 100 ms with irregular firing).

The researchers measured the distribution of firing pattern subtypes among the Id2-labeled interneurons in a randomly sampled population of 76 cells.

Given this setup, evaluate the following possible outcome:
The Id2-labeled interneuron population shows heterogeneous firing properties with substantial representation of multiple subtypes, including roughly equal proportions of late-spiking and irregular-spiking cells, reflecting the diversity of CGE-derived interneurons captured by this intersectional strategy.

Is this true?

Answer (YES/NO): NO